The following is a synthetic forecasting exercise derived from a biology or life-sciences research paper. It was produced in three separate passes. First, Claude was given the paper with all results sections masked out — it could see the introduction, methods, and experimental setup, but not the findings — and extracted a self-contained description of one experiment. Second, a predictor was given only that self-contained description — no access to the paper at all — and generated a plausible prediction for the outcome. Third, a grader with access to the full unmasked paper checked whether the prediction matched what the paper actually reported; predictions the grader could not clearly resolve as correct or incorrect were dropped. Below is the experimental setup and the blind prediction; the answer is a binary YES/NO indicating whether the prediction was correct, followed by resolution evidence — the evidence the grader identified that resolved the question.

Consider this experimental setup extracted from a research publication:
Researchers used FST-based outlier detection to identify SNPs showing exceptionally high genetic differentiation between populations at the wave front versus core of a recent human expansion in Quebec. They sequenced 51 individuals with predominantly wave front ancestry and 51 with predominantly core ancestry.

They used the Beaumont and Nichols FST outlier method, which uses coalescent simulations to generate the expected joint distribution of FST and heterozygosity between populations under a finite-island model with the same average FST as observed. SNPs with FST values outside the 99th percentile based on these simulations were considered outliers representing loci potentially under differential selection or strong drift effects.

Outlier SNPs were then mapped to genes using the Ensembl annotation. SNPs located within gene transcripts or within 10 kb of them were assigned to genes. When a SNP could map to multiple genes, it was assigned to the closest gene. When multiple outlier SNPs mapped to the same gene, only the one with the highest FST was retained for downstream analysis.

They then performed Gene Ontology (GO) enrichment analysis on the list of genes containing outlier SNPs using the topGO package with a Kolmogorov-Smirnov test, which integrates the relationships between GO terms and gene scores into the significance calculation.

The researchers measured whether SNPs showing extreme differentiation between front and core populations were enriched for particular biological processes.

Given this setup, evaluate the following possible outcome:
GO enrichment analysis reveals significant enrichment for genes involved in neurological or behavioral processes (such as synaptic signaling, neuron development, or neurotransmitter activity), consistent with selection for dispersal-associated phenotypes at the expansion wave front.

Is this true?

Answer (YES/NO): NO